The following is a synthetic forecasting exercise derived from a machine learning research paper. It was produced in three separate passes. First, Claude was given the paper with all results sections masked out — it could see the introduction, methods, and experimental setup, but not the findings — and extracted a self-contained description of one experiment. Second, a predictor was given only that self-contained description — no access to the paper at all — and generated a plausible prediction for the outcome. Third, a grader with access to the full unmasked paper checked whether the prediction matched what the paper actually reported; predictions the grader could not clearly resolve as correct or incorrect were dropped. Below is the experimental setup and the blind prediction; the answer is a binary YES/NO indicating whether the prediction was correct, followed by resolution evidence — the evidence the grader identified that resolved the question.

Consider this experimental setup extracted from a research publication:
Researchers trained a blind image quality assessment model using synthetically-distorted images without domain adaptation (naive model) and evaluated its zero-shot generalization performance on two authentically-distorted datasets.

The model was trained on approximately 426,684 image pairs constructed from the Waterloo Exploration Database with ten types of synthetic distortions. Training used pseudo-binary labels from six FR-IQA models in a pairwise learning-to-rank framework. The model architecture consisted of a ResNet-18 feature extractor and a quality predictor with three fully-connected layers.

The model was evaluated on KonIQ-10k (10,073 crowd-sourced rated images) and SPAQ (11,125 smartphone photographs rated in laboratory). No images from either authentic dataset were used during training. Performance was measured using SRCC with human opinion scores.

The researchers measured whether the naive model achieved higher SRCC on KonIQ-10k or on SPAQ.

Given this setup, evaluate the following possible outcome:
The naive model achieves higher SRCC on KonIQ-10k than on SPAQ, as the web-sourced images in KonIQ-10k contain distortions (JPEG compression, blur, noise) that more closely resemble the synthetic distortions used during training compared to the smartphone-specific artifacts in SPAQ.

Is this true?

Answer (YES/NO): NO